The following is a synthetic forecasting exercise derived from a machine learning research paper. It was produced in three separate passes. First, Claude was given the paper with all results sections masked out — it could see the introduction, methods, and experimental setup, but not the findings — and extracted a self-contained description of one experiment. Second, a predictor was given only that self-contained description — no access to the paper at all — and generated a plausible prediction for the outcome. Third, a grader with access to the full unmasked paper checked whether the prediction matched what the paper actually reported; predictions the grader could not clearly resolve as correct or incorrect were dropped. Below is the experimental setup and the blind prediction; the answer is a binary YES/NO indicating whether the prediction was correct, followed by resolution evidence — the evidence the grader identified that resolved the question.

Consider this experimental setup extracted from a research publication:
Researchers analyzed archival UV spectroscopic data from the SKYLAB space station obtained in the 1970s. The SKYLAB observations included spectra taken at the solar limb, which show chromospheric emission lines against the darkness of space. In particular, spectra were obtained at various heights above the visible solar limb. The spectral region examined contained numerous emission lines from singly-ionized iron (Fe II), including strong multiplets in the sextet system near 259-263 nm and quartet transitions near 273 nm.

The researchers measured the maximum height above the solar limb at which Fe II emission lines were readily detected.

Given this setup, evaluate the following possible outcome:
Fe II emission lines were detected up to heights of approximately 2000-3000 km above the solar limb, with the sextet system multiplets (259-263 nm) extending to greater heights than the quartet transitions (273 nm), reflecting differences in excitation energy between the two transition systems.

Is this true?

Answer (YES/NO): NO